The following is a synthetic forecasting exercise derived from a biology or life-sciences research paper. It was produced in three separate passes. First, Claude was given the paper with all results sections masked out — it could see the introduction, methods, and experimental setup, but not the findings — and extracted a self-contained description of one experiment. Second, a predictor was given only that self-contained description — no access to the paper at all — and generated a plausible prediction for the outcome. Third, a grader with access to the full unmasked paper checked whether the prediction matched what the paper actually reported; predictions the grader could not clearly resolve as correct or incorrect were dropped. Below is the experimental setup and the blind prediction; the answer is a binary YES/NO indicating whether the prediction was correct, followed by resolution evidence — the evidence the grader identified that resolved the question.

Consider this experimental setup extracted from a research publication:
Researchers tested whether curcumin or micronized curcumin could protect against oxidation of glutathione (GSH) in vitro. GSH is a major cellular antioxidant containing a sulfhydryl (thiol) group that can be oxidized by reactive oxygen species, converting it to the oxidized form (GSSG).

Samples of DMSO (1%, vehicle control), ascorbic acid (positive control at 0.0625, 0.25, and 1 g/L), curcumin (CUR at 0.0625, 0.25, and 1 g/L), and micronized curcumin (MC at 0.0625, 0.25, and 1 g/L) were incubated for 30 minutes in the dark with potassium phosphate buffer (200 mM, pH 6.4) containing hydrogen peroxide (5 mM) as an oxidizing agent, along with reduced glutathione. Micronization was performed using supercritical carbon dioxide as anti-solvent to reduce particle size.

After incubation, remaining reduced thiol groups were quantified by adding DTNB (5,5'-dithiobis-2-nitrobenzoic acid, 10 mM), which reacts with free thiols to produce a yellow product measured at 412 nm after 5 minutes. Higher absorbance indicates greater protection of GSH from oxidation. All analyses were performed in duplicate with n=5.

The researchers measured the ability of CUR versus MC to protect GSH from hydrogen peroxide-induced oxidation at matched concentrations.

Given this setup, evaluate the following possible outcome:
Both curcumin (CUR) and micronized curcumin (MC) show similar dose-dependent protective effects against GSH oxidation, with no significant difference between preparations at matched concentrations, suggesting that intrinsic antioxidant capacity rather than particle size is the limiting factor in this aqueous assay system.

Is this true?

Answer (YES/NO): NO